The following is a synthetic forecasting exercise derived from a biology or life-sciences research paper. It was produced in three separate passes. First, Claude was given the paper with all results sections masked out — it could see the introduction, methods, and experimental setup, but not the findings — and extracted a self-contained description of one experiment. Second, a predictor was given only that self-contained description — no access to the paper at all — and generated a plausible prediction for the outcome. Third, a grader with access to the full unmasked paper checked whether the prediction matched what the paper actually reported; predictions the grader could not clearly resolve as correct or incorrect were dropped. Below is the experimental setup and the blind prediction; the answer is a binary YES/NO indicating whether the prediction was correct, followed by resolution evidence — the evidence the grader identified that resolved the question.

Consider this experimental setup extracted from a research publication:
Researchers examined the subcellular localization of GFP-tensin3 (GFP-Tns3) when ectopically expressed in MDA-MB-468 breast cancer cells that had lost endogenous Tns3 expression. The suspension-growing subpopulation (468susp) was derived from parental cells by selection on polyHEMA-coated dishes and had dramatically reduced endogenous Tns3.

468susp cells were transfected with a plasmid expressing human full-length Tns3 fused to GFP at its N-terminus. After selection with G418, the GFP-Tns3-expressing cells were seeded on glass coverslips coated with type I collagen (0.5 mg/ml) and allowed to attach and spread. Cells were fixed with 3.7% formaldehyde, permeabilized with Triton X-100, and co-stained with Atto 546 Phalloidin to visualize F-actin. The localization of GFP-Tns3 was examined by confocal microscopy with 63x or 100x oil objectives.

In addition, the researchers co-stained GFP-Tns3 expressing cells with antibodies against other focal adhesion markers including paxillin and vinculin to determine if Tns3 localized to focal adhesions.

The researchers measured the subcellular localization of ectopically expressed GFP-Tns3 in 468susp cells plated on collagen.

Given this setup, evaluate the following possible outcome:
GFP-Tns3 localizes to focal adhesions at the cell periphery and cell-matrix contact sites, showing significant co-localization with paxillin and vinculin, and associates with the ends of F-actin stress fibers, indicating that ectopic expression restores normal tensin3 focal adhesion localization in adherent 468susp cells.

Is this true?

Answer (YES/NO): YES